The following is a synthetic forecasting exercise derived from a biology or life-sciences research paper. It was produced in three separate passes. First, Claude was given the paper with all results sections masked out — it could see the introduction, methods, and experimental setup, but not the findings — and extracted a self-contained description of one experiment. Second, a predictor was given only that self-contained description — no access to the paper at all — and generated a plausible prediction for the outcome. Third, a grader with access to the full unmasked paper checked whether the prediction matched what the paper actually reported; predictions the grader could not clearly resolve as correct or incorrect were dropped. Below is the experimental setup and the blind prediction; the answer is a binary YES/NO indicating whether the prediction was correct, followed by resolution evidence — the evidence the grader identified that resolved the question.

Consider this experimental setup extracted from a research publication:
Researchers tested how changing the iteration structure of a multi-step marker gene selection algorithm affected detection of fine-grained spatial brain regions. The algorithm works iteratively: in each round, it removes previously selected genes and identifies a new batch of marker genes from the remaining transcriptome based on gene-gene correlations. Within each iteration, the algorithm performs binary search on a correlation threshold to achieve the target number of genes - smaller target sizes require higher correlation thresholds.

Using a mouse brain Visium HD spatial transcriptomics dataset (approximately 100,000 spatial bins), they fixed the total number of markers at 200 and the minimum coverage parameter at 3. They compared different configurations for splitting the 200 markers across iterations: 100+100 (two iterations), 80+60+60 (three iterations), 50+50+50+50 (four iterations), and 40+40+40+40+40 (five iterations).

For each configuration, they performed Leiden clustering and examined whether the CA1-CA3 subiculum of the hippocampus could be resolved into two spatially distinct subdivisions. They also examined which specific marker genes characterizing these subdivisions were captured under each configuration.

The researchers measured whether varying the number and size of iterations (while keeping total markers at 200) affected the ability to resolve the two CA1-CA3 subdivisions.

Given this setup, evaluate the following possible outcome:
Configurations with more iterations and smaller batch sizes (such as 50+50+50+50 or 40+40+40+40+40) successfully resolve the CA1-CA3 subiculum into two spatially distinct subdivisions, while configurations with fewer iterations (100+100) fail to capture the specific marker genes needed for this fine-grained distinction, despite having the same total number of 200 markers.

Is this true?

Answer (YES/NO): NO